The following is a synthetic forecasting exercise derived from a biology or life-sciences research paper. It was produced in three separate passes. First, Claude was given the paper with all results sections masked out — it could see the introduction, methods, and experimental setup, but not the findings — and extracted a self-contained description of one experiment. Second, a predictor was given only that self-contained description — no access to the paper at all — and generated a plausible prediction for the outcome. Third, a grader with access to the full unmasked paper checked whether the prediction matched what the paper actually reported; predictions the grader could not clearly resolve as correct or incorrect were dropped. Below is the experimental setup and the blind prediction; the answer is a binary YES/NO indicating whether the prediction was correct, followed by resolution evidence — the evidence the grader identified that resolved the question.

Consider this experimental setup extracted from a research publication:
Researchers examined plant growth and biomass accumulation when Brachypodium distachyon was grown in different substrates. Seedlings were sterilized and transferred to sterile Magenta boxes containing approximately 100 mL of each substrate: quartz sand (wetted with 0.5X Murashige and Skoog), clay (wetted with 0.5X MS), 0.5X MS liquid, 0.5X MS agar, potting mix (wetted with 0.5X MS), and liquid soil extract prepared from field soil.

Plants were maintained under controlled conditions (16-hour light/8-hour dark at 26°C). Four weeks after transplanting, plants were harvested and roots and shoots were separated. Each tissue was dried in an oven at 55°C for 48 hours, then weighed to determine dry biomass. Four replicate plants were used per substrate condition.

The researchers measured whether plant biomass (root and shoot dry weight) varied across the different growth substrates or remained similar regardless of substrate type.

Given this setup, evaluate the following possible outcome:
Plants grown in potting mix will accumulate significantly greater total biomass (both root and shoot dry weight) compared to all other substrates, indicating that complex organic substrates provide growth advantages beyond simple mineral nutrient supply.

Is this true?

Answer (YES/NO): NO